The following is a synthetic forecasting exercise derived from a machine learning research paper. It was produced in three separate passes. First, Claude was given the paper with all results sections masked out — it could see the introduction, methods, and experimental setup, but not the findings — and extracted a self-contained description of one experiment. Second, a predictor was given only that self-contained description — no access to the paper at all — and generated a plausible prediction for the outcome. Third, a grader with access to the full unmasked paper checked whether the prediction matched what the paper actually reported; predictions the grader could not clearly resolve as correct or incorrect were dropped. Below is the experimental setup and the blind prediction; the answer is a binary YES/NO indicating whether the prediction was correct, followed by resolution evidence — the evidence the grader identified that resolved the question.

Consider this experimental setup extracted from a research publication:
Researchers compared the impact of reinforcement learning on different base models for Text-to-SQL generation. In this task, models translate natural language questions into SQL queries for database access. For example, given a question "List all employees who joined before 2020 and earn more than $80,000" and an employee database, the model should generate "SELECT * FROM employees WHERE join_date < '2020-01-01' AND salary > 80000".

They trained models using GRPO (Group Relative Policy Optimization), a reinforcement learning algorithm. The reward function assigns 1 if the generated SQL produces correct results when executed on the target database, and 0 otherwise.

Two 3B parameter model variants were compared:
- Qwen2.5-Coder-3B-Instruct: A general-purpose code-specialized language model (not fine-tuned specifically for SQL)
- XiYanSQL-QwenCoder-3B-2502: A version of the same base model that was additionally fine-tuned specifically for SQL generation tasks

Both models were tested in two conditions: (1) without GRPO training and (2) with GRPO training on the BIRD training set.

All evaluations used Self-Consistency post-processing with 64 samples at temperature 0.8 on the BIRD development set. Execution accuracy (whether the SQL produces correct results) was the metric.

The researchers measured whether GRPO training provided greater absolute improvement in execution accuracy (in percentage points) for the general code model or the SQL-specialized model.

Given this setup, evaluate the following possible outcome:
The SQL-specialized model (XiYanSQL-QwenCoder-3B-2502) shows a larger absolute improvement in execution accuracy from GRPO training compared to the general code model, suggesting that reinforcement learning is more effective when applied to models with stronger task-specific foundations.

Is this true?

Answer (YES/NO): NO